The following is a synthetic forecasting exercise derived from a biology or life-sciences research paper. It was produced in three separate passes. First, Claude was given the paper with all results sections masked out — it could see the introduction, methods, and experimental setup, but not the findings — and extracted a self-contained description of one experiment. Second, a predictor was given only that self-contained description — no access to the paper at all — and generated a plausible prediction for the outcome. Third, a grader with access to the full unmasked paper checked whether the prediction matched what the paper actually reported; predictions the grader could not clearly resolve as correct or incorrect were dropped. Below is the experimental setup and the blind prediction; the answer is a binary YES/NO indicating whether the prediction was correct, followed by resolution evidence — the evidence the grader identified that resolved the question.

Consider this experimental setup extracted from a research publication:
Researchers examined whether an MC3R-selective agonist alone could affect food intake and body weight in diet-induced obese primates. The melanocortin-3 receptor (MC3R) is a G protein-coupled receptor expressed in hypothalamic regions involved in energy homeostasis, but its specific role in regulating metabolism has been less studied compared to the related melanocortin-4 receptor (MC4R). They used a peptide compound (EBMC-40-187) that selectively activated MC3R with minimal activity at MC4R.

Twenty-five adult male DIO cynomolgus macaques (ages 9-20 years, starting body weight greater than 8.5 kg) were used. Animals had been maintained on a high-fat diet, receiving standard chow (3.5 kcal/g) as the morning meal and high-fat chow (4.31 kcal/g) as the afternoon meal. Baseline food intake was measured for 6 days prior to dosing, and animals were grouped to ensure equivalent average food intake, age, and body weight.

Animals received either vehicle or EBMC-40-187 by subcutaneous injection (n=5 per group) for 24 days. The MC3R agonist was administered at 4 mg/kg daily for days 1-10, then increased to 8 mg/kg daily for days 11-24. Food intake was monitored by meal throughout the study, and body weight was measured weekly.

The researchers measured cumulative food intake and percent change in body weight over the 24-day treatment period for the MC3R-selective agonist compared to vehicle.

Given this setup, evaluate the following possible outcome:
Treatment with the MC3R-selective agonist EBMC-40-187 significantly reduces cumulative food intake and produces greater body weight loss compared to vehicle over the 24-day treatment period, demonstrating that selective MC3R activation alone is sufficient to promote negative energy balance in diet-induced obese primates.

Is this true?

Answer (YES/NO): NO